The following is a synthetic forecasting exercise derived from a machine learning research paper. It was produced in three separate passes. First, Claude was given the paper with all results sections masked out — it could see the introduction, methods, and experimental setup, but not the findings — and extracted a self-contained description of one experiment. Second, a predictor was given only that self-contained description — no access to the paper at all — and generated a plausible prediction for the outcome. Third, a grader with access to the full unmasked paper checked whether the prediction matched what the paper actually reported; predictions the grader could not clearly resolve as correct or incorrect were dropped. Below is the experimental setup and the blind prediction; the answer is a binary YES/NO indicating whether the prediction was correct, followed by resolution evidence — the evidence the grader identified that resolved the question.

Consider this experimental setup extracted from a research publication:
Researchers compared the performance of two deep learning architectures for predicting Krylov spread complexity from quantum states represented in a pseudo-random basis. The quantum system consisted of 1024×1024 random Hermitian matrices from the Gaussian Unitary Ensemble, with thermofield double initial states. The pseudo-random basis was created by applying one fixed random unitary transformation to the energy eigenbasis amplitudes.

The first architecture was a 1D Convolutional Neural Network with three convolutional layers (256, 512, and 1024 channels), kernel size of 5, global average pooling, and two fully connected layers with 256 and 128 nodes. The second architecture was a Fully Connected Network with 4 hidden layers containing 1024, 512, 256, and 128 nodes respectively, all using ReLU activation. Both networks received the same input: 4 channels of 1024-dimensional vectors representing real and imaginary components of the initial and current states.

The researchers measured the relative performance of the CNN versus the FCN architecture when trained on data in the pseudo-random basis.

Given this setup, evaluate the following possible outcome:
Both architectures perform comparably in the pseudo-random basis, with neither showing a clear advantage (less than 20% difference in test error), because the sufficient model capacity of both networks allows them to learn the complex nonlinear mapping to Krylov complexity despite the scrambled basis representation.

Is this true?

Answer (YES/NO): NO